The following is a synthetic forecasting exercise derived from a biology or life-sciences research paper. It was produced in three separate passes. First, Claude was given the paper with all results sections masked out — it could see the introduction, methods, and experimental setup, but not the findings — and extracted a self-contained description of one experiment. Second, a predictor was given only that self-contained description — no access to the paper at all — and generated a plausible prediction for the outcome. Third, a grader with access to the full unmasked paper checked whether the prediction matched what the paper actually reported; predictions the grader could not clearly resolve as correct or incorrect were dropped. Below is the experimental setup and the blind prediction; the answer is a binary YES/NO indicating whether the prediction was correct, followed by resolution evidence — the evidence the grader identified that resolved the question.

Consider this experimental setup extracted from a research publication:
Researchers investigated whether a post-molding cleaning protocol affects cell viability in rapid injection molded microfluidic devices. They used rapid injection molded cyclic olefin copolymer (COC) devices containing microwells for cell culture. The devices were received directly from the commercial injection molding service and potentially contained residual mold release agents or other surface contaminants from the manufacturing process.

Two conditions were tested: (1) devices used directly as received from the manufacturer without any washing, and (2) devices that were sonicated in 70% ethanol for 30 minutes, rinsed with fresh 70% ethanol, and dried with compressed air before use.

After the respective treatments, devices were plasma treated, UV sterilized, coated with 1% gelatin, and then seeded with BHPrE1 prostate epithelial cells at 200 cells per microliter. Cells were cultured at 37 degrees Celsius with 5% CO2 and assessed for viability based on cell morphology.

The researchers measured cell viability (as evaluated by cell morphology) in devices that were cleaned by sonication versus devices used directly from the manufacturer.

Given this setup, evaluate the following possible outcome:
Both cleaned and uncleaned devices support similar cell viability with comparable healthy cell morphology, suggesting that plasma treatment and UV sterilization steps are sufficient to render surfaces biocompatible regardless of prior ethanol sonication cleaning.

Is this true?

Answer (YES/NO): NO